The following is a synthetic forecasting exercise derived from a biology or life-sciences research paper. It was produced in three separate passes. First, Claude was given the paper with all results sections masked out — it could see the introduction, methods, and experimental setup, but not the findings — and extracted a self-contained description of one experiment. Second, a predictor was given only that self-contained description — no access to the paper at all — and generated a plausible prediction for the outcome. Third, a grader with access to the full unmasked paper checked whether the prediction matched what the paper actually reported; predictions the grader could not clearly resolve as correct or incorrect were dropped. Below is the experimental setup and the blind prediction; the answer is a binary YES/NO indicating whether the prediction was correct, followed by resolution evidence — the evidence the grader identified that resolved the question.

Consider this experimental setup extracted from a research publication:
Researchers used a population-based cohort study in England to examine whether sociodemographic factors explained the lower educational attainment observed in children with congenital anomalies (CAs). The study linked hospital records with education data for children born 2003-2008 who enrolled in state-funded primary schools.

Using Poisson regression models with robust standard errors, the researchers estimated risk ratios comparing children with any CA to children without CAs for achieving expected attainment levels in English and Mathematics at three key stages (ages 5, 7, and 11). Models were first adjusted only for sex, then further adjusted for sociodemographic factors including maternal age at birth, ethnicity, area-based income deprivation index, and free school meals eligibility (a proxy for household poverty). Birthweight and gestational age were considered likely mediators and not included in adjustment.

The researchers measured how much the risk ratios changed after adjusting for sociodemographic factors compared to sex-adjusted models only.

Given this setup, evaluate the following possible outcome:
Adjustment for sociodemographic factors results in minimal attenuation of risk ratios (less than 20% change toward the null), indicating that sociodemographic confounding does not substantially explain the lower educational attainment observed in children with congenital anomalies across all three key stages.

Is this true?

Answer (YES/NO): YES